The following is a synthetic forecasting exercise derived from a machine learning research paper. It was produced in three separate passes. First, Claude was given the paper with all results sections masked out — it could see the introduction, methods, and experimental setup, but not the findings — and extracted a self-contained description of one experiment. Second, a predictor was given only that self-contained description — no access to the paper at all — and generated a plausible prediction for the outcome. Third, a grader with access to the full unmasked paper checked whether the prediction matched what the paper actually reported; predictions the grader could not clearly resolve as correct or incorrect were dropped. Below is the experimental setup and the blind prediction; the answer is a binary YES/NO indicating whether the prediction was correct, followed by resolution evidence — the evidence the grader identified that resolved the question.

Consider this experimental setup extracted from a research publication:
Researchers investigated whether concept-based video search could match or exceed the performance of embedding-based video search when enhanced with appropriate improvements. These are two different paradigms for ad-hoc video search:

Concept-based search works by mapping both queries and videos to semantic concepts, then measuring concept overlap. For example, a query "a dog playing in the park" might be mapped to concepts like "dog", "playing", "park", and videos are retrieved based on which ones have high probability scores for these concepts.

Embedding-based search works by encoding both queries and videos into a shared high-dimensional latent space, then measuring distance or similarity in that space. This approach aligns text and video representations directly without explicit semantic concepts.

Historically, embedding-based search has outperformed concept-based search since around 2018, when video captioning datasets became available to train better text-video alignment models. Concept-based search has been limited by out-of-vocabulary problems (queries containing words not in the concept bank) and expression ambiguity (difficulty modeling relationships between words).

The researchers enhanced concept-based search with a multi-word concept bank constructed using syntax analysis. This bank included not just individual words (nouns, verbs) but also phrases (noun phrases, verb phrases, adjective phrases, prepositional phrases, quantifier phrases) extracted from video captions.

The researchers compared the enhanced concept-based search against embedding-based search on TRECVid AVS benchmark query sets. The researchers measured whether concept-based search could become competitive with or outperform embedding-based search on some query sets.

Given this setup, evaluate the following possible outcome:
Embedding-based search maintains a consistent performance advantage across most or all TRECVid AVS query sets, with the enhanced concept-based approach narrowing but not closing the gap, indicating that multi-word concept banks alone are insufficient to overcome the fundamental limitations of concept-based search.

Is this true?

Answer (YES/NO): NO